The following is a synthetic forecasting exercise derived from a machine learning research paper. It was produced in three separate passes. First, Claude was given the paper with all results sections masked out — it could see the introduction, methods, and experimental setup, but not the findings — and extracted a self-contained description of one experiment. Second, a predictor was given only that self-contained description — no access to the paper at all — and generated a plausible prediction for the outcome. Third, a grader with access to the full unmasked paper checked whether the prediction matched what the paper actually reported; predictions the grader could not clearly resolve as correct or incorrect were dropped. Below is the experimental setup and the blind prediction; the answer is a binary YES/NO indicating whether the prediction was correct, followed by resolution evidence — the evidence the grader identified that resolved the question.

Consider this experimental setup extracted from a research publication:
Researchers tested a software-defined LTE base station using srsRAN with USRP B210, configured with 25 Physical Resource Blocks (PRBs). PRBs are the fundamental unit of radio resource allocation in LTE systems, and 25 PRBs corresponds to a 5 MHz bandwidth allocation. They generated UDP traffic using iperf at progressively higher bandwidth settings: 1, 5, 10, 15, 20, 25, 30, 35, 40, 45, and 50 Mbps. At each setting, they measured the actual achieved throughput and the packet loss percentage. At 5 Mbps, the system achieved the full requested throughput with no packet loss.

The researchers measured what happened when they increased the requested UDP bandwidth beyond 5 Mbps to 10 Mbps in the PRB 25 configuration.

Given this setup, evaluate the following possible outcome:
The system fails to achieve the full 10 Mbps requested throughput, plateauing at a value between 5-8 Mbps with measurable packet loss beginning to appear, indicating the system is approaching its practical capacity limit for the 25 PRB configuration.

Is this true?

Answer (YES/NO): NO